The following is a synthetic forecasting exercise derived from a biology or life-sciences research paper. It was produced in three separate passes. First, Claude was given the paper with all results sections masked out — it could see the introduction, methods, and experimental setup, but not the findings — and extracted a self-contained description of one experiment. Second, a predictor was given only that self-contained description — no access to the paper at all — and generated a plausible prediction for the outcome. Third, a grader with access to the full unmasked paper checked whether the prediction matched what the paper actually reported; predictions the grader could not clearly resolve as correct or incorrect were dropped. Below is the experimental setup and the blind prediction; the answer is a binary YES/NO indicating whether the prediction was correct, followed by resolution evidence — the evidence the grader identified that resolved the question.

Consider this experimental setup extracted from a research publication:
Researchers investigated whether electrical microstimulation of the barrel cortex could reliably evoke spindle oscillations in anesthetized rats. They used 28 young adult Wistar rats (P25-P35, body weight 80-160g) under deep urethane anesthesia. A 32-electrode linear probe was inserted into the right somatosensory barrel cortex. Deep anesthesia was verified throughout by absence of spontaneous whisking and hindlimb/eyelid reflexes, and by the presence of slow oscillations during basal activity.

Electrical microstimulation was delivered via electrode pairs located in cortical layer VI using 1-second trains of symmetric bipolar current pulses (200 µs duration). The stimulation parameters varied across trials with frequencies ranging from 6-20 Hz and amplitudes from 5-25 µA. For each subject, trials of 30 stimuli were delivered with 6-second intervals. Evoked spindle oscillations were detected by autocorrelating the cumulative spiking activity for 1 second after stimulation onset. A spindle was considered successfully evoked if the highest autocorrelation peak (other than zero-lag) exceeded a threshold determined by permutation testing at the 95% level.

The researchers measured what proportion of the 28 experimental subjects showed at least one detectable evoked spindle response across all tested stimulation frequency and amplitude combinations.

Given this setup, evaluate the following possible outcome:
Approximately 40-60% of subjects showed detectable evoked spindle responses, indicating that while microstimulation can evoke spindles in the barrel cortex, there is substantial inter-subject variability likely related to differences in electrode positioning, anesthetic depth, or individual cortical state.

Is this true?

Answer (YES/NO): NO